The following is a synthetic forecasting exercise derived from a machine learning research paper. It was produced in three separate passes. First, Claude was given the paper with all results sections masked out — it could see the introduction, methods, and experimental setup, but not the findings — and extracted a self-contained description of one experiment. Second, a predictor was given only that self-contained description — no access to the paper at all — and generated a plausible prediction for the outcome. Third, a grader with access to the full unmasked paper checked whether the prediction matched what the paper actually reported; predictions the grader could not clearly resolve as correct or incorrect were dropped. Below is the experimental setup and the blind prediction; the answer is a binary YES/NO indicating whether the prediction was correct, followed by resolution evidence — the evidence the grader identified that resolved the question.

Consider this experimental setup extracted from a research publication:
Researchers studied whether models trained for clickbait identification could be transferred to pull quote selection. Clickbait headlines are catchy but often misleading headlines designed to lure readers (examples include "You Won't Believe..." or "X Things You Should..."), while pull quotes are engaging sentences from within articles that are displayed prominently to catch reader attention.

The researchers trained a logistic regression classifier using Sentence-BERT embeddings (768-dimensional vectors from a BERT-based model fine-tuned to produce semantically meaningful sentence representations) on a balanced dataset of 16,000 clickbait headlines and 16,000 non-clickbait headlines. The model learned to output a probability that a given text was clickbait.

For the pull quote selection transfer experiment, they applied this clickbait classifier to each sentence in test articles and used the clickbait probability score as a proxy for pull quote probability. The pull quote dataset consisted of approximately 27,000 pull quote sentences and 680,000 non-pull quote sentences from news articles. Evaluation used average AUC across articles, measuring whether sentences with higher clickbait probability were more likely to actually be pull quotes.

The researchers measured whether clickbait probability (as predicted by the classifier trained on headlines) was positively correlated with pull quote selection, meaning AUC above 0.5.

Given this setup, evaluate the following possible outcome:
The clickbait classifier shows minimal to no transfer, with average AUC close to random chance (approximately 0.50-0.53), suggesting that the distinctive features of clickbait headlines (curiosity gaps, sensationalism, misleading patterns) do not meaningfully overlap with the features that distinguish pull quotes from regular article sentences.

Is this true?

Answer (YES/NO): NO